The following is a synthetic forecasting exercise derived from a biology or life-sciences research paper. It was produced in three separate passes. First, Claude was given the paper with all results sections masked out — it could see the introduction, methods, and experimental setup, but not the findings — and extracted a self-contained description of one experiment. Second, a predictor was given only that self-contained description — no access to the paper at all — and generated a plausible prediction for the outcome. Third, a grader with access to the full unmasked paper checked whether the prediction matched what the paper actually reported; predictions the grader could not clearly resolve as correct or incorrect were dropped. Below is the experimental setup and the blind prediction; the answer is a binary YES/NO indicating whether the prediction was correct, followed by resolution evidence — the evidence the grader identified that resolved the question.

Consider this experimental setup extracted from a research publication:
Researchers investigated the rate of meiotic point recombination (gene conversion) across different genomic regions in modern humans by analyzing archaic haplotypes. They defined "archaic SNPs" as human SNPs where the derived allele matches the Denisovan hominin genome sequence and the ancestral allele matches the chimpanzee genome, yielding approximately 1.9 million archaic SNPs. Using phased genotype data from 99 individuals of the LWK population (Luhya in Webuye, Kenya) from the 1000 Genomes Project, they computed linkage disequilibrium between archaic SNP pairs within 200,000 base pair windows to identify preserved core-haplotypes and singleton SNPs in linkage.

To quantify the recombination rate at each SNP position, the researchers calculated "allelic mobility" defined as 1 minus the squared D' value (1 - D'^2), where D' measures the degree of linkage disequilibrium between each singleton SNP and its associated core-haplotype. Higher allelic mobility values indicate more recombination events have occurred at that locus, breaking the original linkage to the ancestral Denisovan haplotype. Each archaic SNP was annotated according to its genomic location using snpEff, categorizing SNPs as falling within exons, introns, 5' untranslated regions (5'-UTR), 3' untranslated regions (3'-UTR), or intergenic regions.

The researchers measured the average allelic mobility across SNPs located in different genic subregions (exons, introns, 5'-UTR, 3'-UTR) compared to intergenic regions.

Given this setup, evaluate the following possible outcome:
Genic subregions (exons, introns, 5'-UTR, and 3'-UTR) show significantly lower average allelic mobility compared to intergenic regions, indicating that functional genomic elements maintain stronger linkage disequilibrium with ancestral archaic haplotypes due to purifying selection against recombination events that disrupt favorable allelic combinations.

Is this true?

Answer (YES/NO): NO